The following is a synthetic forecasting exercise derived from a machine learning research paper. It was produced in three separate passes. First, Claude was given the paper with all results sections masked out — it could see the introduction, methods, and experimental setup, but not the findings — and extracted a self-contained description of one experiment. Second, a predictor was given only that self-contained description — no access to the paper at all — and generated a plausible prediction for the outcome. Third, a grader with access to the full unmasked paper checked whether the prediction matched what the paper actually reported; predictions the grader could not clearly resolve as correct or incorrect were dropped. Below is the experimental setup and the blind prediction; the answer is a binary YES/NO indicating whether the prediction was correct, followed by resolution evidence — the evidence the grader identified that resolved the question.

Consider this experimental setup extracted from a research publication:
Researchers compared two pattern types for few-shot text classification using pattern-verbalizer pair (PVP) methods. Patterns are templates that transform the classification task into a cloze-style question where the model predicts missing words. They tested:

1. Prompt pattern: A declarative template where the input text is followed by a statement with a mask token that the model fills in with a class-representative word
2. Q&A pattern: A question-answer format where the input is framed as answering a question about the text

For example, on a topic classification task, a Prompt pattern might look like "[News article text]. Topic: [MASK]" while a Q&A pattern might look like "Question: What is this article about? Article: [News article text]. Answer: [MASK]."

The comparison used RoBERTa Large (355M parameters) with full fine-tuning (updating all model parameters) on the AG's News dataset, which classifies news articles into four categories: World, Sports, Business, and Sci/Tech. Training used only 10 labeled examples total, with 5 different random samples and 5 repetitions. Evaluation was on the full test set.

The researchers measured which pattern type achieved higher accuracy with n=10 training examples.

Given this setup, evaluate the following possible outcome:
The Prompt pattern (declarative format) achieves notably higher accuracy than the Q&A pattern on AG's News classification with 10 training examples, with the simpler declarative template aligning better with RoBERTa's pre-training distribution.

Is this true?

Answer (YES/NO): NO